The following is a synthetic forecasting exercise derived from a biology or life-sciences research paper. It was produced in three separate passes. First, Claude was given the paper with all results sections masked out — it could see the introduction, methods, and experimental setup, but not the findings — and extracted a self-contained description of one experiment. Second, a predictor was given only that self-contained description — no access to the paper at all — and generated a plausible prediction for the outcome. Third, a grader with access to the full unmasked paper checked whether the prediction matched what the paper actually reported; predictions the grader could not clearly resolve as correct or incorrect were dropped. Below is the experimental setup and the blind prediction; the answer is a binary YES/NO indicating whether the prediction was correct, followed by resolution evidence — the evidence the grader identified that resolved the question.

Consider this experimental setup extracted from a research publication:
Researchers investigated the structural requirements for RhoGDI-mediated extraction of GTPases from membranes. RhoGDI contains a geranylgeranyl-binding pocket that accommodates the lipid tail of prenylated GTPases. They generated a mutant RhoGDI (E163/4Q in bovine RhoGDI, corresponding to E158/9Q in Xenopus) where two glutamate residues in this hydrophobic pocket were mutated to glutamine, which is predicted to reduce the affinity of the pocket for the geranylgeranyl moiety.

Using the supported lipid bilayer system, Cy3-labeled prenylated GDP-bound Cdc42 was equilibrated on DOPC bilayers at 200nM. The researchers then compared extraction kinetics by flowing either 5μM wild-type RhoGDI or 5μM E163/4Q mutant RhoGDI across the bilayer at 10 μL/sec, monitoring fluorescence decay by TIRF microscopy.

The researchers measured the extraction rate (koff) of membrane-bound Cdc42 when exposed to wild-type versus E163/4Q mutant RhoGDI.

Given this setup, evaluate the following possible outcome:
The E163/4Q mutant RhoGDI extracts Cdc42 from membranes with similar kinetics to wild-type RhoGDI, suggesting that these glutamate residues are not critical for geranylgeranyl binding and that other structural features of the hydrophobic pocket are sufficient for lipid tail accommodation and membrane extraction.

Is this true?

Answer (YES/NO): NO